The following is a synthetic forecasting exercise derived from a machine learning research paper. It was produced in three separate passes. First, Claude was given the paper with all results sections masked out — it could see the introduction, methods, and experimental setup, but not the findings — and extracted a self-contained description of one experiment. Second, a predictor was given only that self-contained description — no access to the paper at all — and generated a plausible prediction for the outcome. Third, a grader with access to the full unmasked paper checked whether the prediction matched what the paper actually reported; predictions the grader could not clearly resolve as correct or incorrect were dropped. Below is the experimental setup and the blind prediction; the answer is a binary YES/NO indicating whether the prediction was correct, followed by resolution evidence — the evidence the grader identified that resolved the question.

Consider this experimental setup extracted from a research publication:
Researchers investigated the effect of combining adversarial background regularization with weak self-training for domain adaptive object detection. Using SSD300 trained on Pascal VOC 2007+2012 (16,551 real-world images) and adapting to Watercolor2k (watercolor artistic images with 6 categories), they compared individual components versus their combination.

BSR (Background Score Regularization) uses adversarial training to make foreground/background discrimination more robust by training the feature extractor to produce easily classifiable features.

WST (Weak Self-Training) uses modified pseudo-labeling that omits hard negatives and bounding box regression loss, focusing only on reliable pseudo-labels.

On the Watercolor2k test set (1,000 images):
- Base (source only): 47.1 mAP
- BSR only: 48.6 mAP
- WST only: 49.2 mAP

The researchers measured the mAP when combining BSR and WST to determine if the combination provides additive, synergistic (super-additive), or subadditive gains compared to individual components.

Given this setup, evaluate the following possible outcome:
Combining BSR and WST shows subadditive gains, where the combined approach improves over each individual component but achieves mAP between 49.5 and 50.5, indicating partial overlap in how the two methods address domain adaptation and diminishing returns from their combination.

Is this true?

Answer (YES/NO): YES